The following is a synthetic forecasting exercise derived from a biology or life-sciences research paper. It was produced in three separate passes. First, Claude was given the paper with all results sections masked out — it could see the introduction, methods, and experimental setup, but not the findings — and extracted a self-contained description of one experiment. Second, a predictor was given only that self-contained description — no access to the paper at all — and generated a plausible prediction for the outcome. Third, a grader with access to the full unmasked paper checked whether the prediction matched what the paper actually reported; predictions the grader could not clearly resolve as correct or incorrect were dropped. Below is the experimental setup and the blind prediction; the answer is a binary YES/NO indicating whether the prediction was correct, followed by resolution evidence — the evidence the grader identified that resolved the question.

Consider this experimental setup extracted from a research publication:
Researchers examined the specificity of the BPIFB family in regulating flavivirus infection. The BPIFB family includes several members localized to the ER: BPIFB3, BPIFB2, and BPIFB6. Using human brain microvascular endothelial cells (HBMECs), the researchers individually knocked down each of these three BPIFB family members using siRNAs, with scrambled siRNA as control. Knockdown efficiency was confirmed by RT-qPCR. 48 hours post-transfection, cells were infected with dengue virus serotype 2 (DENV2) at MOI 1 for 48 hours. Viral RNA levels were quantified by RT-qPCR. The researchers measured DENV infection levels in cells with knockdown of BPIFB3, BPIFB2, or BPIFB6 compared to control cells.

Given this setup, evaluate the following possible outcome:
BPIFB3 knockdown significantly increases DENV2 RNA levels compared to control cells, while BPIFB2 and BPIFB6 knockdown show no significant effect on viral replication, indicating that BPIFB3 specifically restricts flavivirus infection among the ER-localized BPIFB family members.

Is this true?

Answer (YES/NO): NO